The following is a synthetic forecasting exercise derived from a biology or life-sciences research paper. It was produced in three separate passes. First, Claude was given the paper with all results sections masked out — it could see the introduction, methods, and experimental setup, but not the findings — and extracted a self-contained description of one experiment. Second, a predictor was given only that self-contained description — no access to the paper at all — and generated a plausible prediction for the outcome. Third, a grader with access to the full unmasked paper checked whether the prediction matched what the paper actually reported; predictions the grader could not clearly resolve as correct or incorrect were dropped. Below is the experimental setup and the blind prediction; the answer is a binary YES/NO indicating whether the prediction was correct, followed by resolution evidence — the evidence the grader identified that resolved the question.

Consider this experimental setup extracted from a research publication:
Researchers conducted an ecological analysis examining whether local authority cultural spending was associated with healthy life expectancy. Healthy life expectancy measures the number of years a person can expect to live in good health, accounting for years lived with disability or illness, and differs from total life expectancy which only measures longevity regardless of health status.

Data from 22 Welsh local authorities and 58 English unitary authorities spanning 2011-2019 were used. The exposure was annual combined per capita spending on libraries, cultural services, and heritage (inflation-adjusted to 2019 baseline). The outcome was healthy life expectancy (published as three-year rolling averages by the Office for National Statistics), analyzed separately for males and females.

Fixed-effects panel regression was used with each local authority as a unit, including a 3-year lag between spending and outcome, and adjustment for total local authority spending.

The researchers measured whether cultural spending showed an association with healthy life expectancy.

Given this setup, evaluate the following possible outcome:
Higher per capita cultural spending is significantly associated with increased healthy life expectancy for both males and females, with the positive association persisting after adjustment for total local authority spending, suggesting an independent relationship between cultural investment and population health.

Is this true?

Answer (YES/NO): NO